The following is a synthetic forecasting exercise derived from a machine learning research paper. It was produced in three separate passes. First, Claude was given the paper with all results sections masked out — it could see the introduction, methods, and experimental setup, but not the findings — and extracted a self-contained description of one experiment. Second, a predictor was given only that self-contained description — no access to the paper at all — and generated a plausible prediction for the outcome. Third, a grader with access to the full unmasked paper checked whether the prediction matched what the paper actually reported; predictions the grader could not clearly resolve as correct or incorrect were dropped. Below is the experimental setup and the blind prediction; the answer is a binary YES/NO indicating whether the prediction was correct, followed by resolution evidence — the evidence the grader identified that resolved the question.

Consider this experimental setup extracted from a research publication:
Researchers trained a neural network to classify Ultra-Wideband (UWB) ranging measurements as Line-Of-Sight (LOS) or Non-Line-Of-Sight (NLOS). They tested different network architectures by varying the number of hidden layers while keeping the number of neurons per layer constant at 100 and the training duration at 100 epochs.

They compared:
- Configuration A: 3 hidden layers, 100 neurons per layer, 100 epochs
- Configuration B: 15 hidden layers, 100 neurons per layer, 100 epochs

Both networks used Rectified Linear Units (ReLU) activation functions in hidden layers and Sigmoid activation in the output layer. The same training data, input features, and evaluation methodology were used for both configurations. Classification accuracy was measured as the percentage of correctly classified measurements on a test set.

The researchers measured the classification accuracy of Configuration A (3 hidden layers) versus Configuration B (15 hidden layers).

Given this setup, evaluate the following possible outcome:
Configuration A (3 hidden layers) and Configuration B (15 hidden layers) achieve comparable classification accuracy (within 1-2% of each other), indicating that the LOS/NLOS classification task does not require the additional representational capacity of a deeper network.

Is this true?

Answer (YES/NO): YES